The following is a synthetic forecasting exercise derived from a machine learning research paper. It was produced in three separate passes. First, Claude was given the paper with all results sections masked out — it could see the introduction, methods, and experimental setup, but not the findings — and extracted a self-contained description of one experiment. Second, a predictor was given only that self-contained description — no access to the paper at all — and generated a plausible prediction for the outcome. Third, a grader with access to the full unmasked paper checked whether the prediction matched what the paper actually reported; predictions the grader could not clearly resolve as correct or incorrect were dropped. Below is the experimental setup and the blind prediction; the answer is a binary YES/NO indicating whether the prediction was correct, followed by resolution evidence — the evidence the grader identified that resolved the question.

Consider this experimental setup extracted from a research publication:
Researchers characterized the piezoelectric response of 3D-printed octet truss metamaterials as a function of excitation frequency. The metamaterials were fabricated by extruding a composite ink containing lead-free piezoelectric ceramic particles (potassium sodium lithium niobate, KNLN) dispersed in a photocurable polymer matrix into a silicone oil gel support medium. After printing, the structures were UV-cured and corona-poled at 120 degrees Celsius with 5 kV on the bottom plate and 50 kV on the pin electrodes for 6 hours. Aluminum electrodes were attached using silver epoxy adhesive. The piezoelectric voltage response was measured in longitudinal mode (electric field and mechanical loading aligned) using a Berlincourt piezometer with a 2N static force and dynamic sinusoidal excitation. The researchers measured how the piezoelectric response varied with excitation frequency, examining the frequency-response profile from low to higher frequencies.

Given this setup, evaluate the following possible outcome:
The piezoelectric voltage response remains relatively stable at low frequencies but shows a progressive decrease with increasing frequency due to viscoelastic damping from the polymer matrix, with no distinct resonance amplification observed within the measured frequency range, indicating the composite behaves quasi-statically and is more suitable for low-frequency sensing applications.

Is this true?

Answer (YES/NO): NO